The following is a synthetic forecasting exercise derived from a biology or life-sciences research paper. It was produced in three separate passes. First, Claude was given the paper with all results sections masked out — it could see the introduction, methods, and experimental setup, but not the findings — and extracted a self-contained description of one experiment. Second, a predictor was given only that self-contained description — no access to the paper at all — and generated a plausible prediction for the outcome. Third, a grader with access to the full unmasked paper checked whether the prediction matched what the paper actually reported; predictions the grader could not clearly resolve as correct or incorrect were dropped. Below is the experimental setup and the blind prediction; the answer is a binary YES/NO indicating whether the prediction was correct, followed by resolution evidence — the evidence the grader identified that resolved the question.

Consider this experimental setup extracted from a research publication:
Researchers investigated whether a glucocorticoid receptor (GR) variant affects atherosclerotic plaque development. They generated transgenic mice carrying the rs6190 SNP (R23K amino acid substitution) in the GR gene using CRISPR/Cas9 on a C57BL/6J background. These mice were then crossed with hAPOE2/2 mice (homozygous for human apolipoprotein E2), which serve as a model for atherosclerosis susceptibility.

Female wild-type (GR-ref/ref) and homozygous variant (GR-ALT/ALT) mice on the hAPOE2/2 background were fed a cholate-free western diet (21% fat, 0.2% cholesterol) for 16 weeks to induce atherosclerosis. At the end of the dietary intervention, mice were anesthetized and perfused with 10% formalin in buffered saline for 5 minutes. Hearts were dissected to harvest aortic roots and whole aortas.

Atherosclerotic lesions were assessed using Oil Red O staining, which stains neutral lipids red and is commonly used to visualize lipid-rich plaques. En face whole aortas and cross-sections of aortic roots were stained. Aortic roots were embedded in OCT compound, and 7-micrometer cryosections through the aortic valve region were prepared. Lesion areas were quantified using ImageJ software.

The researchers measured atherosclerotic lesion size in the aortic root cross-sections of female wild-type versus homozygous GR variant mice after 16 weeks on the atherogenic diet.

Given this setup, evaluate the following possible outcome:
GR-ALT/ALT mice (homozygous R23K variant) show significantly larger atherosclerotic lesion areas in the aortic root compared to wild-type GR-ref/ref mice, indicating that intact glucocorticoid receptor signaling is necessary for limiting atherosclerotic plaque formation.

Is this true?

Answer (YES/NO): YES